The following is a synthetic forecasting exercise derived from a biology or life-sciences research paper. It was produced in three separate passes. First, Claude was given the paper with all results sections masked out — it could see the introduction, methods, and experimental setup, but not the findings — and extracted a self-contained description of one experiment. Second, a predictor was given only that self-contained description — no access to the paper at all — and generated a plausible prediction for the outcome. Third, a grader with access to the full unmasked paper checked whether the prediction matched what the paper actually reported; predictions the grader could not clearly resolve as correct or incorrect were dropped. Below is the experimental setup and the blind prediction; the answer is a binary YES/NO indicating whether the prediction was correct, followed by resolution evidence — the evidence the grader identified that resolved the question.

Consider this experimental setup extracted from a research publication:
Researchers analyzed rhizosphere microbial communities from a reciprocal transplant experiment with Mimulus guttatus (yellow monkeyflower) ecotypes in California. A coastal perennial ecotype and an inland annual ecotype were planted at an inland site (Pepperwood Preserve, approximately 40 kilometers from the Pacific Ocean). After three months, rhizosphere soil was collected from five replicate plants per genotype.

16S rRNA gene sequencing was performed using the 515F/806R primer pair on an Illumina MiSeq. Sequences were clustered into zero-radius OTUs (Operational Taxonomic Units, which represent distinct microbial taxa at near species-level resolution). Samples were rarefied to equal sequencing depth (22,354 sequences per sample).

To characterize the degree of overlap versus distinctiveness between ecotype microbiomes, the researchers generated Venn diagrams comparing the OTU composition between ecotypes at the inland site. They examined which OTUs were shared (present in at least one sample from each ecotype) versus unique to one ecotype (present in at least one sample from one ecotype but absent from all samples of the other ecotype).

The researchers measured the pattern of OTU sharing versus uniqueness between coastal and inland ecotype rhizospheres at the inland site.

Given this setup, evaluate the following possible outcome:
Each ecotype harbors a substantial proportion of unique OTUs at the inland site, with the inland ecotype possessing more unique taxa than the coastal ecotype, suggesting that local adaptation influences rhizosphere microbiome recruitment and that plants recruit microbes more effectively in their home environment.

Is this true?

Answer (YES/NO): YES